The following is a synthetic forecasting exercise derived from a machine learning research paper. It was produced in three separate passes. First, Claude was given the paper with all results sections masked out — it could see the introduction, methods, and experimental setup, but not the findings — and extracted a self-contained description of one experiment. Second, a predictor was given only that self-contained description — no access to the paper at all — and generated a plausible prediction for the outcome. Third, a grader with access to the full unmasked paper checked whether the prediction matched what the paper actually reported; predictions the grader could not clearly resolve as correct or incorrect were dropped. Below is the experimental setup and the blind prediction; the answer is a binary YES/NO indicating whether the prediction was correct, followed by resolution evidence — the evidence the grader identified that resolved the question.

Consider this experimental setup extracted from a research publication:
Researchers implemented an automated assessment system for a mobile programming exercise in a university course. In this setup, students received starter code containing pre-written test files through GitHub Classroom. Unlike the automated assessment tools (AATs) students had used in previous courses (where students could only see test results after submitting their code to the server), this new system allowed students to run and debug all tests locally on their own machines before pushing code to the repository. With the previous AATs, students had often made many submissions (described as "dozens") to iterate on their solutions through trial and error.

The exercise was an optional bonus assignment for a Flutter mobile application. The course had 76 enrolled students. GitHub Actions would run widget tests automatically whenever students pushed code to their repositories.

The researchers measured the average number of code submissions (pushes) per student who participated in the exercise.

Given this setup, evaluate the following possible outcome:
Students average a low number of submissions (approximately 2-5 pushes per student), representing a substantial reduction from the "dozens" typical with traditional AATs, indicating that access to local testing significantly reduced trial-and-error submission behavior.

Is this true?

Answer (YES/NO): YES